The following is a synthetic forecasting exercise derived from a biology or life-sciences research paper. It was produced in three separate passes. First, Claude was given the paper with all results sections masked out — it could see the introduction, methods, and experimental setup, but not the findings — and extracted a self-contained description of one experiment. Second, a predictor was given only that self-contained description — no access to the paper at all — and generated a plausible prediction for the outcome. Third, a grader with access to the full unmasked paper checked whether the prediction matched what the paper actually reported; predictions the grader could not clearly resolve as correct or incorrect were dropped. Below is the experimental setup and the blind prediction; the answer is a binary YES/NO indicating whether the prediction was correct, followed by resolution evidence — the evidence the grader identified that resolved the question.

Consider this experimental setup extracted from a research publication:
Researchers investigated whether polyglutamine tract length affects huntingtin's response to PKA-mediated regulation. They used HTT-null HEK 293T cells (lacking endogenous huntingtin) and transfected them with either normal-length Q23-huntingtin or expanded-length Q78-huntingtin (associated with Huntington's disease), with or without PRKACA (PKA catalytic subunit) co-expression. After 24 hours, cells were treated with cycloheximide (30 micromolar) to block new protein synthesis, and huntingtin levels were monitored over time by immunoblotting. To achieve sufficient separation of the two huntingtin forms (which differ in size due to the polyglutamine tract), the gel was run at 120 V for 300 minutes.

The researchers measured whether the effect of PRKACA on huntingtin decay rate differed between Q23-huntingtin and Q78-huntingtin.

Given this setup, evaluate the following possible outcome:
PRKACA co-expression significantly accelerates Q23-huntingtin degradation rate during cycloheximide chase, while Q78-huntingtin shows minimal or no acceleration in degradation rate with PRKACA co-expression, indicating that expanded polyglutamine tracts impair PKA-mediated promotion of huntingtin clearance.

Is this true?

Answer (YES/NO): NO